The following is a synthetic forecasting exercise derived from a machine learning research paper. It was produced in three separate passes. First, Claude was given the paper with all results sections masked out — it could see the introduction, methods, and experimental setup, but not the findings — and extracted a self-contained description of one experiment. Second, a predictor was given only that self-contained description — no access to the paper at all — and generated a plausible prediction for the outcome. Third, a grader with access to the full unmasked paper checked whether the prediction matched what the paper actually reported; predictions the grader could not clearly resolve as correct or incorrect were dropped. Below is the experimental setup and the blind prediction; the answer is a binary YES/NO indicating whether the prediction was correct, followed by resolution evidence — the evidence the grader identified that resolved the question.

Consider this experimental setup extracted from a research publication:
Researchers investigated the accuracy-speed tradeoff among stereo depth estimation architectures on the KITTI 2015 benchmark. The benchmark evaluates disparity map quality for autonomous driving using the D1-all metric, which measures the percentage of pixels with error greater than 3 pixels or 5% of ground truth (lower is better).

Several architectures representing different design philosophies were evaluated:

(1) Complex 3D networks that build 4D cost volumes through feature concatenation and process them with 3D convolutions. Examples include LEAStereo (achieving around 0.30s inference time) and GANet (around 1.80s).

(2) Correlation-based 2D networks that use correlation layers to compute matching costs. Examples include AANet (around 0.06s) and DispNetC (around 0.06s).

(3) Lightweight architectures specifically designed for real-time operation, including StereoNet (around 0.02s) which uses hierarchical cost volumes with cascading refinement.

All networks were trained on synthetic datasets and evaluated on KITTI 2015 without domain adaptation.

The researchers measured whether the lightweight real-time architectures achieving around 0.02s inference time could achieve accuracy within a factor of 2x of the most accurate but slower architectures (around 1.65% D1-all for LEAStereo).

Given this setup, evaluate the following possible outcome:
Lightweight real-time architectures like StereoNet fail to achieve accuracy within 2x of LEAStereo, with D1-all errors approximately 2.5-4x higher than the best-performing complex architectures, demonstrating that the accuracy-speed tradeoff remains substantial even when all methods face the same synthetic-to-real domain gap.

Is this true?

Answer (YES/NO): YES